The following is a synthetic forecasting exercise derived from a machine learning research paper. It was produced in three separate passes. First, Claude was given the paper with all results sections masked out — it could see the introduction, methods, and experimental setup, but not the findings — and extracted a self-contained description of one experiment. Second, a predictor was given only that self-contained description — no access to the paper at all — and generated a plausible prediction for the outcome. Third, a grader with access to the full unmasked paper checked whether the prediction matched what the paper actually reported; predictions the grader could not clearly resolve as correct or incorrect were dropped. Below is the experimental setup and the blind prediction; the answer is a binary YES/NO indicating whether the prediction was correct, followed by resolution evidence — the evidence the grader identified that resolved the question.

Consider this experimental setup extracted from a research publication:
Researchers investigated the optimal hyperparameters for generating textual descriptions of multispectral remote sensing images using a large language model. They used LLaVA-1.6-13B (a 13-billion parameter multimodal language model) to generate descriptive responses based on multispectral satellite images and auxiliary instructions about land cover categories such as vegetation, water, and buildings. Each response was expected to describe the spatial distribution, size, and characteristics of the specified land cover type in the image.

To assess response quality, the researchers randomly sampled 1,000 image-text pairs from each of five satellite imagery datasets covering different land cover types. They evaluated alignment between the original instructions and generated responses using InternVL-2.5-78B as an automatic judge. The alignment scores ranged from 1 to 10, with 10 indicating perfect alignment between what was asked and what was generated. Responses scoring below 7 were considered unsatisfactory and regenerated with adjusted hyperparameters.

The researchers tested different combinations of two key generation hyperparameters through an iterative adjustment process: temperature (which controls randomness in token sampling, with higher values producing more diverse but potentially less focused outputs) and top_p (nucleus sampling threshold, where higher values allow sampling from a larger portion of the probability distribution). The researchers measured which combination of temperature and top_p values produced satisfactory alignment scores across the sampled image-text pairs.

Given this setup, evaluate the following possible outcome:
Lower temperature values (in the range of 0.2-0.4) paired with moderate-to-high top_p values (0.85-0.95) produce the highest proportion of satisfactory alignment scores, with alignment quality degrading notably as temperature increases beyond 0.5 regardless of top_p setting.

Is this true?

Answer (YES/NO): NO